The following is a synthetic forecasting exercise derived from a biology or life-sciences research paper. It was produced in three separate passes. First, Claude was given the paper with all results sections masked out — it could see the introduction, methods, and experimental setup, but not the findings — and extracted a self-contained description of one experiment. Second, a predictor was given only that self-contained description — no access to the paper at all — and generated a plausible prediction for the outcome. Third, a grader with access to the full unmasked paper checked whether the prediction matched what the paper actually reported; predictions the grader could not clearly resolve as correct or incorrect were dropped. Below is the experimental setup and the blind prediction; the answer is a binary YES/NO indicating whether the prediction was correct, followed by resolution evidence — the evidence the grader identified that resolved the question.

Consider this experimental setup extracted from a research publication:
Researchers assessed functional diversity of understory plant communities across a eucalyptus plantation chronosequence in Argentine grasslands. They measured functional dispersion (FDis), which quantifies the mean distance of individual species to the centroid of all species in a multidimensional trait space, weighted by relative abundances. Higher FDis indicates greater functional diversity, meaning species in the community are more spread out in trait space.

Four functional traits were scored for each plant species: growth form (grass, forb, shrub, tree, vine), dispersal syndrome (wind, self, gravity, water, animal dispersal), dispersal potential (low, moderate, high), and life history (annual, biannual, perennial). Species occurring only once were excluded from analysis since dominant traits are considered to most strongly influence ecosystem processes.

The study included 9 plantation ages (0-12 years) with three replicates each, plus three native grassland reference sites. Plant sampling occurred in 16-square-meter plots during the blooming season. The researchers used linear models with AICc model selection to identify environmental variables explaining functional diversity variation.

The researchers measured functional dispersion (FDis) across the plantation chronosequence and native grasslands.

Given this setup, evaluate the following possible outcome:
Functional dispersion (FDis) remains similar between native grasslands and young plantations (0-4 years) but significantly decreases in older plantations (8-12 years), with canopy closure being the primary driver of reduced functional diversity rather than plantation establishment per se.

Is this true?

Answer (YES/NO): NO